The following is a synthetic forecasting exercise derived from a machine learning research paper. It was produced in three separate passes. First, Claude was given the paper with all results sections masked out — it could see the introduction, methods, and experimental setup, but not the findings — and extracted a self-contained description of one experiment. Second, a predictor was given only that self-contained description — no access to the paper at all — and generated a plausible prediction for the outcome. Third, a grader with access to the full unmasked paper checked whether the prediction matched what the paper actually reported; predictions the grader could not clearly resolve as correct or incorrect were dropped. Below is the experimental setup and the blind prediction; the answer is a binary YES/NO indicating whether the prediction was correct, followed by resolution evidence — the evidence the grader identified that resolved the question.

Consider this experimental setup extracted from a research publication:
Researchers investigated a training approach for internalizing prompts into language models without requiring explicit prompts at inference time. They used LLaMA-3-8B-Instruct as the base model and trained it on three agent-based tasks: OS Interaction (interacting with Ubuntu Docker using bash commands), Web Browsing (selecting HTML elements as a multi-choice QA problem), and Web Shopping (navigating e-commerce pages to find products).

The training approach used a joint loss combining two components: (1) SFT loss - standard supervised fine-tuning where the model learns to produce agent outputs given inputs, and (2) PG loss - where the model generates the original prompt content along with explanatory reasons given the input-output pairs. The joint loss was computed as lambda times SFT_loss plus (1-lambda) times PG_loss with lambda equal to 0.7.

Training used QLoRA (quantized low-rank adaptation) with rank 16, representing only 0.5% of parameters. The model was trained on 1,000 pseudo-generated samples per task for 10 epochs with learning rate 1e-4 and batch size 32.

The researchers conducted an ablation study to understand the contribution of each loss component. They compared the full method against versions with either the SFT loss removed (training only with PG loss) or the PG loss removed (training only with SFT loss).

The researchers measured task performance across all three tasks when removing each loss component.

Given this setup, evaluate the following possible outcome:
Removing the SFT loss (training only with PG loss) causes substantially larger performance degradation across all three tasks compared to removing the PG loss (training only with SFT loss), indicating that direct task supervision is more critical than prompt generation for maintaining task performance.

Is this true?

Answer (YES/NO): YES